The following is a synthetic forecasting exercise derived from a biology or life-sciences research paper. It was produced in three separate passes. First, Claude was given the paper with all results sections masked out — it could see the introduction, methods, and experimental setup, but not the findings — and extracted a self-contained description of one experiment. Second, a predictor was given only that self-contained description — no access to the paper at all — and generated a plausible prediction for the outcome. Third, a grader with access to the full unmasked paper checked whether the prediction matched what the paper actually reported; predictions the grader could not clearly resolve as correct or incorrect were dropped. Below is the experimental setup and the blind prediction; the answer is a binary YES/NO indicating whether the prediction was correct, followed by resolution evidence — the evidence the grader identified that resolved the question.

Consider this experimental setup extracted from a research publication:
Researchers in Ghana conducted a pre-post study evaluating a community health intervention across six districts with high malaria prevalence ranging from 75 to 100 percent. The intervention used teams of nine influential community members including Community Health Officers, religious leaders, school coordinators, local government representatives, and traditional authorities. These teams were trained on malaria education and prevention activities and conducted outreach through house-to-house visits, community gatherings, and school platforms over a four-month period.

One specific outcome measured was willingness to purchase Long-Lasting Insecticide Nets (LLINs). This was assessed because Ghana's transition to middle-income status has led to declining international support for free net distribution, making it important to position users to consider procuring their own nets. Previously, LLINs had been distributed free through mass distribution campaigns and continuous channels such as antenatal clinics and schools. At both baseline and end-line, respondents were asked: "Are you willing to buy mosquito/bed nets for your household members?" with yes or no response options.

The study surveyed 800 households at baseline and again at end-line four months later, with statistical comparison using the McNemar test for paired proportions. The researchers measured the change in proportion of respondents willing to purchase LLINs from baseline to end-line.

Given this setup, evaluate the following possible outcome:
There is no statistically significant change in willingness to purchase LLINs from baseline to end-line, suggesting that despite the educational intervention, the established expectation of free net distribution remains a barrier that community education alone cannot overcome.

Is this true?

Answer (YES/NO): NO